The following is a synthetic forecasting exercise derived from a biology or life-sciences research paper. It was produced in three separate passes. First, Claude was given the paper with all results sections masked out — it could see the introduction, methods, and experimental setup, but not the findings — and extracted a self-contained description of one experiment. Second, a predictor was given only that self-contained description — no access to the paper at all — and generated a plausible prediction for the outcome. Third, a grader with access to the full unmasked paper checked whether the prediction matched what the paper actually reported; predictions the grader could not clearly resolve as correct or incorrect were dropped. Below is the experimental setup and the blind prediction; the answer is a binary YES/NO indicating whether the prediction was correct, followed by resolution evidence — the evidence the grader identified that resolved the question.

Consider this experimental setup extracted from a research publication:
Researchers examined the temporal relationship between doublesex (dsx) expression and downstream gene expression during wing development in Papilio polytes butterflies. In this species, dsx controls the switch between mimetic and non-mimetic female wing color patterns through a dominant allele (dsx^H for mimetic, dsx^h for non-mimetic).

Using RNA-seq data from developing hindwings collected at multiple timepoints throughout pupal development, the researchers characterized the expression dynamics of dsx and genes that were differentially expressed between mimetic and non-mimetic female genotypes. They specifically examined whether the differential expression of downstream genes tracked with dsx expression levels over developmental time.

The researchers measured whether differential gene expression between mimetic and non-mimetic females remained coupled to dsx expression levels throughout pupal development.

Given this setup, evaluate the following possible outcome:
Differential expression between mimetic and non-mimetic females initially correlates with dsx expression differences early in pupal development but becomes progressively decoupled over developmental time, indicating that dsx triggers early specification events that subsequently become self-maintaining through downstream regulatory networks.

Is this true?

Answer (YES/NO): YES